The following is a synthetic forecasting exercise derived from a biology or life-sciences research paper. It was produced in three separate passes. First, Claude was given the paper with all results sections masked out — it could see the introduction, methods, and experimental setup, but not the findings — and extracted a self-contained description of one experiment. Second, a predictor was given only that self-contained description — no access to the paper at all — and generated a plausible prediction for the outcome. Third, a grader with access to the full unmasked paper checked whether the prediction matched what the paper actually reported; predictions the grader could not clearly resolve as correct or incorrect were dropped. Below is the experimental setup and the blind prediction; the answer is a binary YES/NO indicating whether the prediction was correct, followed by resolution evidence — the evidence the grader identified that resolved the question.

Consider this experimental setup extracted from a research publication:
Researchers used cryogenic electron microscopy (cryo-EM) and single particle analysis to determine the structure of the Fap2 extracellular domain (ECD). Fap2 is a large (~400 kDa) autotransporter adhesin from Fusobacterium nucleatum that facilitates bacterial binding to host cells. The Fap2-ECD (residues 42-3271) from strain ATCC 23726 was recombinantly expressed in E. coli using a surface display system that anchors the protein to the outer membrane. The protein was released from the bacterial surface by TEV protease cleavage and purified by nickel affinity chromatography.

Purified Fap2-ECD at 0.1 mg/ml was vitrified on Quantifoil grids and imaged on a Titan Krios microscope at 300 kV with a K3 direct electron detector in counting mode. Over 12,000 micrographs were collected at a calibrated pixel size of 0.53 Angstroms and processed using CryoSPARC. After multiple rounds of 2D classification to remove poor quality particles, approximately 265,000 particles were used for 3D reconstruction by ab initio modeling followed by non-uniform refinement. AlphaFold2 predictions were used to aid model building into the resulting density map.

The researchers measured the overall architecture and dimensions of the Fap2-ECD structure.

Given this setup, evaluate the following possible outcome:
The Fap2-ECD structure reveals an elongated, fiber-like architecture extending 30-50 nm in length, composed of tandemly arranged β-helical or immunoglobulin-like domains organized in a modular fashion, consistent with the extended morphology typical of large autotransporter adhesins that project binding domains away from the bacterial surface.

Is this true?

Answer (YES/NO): NO